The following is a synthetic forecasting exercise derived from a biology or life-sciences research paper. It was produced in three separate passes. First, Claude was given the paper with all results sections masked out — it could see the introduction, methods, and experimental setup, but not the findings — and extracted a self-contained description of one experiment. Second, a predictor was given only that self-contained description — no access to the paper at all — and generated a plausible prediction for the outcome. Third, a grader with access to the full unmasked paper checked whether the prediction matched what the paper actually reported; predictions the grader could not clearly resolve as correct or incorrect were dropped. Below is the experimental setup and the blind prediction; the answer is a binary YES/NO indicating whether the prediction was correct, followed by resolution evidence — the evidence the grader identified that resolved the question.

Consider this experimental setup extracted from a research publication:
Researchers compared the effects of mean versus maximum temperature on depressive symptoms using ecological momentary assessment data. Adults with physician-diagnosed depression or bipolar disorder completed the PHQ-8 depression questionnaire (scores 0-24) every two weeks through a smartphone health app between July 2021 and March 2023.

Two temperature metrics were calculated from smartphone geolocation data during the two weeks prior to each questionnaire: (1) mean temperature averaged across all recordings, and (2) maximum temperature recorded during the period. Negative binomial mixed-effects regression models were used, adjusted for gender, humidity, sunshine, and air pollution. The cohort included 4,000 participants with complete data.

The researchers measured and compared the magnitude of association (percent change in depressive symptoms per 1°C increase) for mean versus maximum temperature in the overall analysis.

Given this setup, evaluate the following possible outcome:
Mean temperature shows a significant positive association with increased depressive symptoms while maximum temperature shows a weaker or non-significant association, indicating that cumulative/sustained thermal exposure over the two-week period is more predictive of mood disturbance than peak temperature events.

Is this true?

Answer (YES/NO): NO